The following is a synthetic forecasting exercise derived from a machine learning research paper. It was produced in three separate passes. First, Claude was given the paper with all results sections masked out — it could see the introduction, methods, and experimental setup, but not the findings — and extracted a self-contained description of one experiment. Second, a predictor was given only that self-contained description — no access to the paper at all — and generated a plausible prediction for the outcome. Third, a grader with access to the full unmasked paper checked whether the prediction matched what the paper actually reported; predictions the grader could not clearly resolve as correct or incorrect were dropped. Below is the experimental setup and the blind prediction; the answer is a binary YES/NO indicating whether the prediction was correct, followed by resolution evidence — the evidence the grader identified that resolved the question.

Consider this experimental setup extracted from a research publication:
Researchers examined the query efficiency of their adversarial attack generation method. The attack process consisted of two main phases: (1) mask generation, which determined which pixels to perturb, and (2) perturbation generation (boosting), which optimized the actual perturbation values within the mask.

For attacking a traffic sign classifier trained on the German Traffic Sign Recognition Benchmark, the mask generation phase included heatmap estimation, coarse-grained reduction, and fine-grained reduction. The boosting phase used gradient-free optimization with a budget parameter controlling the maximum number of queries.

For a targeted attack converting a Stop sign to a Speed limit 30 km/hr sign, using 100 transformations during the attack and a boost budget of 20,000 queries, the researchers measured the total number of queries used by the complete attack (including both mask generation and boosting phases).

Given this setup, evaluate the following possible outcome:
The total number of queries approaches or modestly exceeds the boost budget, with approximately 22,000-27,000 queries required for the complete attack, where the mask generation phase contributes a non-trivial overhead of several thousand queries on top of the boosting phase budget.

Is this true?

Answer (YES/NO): NO